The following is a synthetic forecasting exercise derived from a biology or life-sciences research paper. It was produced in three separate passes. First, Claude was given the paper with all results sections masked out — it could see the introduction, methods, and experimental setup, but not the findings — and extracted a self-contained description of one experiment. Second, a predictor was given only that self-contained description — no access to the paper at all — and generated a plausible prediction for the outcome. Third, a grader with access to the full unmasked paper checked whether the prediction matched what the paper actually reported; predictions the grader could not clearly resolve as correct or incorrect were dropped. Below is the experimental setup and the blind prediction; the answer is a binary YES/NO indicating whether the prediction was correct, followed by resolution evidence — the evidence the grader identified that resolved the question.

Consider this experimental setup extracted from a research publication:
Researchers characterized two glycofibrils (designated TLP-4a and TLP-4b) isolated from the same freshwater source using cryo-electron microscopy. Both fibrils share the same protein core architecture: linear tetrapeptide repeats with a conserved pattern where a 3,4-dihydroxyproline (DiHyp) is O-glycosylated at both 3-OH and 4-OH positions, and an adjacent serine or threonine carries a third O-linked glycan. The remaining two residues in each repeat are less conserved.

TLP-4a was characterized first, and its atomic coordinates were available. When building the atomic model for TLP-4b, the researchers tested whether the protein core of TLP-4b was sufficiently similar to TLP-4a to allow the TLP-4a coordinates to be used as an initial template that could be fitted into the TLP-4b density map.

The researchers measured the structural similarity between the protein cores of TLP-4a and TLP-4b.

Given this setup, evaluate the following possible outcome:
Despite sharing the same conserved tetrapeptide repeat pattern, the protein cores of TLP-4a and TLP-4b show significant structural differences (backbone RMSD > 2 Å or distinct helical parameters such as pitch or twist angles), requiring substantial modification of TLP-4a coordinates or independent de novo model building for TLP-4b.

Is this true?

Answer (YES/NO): NO